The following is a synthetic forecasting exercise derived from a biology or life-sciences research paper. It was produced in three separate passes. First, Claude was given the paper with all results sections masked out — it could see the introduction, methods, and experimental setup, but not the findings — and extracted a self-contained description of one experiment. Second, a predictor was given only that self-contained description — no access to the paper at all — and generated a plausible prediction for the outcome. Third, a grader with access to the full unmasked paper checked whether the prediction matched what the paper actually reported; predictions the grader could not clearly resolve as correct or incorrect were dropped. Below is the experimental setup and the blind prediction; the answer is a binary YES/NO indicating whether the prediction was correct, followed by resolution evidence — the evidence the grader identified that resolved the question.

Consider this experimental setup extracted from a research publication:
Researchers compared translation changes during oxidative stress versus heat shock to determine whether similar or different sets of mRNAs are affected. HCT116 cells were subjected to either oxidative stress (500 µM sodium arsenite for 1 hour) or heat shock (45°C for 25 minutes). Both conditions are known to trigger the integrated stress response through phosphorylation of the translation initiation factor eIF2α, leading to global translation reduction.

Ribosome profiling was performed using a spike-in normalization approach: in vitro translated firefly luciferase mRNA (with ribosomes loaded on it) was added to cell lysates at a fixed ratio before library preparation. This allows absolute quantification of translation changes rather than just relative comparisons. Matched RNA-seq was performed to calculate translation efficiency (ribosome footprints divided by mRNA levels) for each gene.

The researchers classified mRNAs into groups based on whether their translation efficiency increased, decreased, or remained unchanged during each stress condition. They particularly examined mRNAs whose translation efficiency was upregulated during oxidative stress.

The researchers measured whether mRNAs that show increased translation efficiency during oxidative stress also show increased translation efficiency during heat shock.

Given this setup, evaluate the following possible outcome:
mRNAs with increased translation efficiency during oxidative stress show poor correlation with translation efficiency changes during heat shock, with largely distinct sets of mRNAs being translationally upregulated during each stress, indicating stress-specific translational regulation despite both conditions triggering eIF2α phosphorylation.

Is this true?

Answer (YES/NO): NO